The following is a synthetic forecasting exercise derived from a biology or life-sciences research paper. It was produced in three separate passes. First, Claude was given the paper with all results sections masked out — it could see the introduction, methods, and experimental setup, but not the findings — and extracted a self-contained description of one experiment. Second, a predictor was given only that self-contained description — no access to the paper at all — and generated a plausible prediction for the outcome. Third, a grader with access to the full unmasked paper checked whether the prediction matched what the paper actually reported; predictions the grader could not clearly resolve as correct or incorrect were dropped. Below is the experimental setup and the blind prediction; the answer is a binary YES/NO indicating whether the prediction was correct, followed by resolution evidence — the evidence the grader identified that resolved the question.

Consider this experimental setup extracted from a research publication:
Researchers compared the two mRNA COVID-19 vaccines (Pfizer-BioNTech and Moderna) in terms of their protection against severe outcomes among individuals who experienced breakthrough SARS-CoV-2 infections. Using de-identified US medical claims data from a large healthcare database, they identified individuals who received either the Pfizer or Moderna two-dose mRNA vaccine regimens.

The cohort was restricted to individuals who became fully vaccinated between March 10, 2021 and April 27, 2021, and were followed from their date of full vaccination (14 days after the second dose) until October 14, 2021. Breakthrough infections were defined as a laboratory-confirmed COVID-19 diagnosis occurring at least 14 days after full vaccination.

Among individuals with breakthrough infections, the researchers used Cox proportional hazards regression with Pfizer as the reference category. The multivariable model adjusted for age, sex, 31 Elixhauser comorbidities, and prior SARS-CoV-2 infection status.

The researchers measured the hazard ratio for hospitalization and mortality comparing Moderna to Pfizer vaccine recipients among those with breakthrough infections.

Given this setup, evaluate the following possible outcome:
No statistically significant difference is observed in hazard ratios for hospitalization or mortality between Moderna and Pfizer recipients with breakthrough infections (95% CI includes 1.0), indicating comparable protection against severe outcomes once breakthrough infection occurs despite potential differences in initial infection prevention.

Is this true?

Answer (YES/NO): NO